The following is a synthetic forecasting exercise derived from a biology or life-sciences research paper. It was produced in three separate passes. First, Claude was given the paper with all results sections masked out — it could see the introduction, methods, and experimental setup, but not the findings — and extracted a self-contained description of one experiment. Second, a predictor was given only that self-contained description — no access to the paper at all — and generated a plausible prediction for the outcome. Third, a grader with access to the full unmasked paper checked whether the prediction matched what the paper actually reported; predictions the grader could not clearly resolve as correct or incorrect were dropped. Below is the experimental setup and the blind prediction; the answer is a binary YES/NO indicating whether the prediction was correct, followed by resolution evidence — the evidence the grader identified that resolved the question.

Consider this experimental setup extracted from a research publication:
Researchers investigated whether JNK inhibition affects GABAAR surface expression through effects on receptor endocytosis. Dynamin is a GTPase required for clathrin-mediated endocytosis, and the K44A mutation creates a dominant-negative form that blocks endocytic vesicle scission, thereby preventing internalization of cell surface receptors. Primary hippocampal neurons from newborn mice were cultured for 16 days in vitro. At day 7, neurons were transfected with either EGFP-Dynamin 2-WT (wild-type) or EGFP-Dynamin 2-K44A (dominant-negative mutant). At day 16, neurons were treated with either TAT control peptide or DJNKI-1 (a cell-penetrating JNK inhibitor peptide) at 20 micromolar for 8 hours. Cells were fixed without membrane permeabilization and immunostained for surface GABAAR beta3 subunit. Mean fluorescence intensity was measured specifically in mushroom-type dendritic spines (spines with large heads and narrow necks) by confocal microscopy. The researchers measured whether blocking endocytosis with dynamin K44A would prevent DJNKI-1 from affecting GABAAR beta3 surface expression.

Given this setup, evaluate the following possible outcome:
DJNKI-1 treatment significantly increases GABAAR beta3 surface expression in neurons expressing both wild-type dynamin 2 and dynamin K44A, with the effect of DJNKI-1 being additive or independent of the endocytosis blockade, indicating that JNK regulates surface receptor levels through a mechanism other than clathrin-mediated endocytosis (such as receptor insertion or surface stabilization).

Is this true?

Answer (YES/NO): NO